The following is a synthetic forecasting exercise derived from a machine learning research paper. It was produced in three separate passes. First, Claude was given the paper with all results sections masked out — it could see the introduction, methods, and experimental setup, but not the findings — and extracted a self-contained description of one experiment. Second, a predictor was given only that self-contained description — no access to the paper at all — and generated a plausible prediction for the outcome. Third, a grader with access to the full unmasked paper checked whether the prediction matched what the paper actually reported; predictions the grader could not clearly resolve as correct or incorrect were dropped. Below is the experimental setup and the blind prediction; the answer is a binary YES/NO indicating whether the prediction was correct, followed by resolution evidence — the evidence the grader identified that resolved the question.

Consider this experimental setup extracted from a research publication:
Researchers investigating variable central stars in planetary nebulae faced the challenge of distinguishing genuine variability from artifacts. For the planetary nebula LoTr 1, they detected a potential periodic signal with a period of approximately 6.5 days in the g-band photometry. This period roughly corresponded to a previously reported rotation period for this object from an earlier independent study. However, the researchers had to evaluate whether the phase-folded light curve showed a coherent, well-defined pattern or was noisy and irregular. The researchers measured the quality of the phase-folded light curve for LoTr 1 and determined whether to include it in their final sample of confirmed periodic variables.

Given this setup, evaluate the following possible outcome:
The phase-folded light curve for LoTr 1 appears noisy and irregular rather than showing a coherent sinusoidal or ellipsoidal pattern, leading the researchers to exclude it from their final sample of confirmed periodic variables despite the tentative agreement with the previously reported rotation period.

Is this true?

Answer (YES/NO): YES